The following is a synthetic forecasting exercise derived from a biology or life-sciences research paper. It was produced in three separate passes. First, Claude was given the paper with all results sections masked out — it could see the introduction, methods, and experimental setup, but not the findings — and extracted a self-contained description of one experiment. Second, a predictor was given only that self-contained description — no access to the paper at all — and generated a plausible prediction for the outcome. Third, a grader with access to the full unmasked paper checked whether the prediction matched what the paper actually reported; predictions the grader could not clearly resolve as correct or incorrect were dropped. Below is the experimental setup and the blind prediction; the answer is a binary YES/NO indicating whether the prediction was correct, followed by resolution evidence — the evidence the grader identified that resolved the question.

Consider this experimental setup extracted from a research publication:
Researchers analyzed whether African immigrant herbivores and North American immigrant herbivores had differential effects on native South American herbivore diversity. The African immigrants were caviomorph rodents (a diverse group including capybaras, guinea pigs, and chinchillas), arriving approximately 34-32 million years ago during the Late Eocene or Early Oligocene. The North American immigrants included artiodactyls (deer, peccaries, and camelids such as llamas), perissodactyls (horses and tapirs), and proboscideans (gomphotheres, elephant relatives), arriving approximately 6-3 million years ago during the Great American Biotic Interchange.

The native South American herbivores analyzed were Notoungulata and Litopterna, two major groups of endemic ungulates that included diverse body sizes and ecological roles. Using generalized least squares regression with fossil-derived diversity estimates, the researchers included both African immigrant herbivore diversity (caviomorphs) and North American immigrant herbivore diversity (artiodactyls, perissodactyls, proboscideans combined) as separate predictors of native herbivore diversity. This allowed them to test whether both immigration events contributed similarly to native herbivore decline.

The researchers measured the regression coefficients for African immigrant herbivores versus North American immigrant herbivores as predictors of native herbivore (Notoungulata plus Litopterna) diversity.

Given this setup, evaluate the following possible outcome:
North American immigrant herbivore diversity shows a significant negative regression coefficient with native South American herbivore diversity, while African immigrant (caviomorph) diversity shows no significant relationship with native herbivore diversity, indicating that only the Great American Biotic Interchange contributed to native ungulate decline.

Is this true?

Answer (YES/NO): NO